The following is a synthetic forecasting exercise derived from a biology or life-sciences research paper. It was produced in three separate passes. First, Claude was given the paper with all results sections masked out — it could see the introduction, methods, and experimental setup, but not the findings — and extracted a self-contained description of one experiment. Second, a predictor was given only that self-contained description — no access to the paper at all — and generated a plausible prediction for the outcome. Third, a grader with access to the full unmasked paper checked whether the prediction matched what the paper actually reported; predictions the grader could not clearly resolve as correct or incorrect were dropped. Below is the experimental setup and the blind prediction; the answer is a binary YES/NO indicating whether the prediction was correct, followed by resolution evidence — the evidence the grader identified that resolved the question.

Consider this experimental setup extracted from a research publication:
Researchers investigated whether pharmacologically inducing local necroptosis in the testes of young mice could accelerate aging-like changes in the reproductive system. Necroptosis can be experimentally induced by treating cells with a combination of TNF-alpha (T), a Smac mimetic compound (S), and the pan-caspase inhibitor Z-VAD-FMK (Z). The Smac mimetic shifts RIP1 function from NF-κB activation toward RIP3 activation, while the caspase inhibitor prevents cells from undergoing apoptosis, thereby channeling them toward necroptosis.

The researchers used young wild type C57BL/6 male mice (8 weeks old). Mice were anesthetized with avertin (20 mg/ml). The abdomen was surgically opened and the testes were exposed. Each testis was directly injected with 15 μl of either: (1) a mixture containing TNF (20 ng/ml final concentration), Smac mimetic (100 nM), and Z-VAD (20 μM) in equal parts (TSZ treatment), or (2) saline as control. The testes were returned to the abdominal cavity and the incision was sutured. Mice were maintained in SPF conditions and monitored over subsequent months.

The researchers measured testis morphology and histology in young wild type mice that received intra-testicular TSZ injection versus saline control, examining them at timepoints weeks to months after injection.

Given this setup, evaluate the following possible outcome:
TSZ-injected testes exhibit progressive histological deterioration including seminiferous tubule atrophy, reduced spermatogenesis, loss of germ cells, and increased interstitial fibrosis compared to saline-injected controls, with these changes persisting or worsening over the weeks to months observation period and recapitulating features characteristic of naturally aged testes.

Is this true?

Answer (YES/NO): NO